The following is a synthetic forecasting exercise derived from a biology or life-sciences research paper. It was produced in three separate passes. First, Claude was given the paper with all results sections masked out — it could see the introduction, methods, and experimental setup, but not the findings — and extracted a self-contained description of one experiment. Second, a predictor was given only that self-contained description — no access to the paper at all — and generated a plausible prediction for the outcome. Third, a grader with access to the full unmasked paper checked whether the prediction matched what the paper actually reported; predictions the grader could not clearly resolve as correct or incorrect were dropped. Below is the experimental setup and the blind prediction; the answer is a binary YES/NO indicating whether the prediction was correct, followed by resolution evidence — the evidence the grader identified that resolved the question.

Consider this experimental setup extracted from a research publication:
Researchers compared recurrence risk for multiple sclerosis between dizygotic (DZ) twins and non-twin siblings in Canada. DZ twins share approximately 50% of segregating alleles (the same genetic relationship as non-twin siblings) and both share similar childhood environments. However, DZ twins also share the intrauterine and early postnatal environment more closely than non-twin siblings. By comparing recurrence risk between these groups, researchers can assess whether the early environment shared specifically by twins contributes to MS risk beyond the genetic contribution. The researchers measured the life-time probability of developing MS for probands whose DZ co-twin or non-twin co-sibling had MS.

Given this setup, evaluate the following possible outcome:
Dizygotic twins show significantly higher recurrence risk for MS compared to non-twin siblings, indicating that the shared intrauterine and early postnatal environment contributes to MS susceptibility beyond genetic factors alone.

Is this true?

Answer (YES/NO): YES